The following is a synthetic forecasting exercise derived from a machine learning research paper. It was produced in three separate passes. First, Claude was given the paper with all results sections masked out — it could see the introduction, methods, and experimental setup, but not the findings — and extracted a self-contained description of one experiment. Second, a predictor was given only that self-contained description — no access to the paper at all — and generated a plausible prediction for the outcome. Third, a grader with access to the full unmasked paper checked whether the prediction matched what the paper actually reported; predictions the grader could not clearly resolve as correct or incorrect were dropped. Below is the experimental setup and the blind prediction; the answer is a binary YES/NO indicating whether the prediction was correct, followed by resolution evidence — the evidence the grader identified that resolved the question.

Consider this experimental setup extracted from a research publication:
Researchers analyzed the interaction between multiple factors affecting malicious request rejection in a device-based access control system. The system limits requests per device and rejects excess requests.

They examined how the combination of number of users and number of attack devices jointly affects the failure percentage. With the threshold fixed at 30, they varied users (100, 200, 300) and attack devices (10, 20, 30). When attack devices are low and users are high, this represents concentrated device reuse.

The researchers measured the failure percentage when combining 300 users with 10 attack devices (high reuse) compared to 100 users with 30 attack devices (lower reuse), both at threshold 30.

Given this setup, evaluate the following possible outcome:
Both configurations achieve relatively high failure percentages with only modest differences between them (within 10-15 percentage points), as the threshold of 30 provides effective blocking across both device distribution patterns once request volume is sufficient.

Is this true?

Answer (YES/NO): NO